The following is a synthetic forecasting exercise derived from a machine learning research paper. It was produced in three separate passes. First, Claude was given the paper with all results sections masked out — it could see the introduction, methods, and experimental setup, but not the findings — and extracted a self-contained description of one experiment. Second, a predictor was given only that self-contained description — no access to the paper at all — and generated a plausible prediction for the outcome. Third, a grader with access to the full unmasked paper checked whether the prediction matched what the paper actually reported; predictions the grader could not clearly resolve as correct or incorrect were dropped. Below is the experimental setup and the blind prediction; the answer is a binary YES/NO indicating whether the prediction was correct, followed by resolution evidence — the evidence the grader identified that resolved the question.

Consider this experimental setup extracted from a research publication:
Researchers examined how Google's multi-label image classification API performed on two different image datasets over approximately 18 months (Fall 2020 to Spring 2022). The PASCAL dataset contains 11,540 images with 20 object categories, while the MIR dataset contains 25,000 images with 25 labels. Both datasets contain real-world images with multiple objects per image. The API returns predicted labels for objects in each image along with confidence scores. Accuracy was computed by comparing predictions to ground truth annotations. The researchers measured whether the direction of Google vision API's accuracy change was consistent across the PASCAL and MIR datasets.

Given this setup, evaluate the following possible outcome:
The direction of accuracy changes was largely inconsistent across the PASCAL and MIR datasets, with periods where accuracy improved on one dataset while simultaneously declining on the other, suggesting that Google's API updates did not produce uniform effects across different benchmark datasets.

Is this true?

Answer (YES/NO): YES